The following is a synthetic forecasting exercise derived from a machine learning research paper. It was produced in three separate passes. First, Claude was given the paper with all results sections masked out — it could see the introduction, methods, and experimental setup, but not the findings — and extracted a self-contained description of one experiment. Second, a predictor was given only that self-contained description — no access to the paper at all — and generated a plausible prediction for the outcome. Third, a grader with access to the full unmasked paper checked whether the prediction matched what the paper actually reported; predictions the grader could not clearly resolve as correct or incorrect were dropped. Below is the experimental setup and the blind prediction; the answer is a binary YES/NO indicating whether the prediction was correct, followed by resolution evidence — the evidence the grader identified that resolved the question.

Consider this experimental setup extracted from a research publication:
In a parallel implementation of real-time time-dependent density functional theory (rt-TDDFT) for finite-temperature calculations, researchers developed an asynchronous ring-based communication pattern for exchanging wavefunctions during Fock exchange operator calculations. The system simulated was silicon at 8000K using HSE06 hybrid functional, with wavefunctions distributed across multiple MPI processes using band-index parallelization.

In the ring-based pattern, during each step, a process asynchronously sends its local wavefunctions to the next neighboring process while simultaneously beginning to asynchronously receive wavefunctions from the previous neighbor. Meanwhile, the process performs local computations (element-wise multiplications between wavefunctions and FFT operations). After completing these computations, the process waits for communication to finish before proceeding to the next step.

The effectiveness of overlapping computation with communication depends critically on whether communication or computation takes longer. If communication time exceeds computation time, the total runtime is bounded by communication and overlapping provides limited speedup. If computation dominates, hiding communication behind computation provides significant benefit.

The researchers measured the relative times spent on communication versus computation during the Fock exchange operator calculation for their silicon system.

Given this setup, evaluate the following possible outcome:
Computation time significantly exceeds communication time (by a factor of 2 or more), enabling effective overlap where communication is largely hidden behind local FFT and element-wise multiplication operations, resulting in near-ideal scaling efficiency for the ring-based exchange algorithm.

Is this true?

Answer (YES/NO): NO